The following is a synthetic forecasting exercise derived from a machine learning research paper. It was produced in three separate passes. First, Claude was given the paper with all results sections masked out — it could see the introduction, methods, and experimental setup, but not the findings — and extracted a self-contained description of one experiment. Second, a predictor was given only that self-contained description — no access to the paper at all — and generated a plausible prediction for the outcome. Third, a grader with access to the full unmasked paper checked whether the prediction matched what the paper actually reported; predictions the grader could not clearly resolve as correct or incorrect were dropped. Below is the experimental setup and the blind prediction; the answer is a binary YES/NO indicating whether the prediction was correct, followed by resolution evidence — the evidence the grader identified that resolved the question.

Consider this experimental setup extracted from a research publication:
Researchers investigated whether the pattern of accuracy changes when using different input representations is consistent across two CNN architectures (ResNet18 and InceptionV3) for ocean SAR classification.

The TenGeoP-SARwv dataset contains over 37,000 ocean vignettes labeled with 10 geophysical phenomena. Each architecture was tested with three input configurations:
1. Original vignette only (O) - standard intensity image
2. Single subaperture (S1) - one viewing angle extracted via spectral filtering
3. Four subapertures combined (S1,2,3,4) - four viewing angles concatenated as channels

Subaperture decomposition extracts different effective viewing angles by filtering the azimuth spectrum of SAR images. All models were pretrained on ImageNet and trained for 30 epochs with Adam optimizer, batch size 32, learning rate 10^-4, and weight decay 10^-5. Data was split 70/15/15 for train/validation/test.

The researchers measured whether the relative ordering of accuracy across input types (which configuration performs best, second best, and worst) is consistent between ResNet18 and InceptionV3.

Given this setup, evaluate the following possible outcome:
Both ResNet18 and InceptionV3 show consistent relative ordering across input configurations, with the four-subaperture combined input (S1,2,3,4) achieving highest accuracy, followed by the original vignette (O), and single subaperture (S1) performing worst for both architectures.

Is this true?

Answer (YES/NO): YES